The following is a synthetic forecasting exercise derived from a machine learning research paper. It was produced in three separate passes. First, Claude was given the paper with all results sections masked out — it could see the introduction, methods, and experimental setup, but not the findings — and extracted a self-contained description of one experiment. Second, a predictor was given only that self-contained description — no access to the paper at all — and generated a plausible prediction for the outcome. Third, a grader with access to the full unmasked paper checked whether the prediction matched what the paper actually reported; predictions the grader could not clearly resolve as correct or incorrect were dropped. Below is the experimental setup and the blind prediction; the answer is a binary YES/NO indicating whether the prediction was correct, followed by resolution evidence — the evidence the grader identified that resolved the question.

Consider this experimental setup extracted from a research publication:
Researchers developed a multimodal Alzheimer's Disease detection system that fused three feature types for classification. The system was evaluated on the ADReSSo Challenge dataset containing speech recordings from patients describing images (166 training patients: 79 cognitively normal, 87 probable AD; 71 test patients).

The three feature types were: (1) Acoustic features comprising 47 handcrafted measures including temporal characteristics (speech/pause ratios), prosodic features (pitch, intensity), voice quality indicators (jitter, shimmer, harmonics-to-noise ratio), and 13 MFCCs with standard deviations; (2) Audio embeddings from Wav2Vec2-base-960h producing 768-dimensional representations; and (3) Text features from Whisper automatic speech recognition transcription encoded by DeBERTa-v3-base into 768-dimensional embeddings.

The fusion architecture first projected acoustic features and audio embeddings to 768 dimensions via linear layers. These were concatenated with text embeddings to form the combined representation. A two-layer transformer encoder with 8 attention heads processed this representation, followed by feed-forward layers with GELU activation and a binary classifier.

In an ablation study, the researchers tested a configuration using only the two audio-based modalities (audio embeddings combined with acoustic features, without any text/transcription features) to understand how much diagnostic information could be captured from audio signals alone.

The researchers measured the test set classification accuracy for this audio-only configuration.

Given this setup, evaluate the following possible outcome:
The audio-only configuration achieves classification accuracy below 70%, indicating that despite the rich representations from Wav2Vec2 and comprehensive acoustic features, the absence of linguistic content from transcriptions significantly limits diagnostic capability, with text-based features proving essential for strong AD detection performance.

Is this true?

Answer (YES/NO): NO